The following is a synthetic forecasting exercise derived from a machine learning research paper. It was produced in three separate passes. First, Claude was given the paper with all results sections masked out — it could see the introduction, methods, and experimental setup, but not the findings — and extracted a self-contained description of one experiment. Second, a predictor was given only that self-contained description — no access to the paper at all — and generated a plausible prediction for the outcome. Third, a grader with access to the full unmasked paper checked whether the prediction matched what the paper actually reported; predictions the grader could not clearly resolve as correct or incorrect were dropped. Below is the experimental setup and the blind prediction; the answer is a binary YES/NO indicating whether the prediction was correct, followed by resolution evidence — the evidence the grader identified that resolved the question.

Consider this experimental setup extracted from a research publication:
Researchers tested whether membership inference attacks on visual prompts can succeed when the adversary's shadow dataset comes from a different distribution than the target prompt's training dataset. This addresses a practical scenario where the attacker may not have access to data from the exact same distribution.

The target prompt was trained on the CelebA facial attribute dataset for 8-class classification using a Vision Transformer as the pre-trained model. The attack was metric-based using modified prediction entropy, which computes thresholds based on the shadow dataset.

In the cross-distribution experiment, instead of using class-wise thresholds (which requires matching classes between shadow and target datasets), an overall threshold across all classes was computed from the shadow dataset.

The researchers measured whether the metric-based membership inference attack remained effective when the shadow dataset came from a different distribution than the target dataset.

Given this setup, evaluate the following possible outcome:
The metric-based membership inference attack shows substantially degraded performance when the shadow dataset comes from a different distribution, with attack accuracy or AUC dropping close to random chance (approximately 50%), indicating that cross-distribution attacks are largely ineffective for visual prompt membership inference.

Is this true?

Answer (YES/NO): NO